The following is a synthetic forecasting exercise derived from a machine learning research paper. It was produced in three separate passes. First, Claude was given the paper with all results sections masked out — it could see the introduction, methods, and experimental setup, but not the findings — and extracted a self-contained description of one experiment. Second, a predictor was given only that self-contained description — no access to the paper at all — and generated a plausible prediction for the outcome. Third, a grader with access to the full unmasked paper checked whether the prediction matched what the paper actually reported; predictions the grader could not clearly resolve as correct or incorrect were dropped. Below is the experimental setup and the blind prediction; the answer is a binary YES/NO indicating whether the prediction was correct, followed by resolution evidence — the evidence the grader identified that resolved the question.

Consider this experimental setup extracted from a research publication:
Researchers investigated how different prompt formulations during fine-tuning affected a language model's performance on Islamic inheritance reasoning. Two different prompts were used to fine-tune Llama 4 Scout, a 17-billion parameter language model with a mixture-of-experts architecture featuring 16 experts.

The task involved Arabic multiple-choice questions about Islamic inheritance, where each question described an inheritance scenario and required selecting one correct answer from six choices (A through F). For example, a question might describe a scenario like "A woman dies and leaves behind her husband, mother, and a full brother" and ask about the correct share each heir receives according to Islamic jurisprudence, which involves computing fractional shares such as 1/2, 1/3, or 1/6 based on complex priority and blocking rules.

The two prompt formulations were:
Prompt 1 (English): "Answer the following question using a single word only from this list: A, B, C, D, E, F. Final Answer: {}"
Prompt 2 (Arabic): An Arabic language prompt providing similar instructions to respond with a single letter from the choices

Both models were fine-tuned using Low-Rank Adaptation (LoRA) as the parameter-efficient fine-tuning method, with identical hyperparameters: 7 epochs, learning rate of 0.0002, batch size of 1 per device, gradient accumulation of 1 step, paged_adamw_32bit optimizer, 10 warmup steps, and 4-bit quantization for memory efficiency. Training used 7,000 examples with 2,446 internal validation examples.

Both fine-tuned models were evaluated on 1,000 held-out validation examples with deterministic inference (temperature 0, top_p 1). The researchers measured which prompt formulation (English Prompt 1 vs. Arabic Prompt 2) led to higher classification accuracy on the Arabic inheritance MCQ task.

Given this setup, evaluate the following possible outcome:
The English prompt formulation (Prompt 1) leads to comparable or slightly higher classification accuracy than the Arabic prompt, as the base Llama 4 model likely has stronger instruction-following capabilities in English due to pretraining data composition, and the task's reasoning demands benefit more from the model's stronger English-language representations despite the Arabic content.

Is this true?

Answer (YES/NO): YES